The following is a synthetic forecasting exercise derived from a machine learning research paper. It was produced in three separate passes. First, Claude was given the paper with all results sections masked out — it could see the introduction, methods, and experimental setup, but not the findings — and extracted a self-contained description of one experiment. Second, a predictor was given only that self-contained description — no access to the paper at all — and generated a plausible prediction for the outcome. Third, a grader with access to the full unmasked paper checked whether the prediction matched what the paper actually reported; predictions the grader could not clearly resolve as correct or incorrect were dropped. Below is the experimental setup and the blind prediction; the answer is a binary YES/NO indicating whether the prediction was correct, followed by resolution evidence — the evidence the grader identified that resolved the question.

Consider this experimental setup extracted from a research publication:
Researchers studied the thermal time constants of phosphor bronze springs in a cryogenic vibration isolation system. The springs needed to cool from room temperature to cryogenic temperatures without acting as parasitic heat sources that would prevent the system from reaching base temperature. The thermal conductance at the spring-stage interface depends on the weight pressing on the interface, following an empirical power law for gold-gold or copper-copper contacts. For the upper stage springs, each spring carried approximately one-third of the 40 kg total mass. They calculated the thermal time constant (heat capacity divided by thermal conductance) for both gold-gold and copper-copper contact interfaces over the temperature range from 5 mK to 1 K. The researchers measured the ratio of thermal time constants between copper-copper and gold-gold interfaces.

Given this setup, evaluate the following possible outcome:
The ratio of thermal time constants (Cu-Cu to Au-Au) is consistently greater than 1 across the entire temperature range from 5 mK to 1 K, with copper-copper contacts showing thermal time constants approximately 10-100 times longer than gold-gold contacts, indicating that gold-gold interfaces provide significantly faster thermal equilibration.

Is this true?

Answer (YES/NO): YES